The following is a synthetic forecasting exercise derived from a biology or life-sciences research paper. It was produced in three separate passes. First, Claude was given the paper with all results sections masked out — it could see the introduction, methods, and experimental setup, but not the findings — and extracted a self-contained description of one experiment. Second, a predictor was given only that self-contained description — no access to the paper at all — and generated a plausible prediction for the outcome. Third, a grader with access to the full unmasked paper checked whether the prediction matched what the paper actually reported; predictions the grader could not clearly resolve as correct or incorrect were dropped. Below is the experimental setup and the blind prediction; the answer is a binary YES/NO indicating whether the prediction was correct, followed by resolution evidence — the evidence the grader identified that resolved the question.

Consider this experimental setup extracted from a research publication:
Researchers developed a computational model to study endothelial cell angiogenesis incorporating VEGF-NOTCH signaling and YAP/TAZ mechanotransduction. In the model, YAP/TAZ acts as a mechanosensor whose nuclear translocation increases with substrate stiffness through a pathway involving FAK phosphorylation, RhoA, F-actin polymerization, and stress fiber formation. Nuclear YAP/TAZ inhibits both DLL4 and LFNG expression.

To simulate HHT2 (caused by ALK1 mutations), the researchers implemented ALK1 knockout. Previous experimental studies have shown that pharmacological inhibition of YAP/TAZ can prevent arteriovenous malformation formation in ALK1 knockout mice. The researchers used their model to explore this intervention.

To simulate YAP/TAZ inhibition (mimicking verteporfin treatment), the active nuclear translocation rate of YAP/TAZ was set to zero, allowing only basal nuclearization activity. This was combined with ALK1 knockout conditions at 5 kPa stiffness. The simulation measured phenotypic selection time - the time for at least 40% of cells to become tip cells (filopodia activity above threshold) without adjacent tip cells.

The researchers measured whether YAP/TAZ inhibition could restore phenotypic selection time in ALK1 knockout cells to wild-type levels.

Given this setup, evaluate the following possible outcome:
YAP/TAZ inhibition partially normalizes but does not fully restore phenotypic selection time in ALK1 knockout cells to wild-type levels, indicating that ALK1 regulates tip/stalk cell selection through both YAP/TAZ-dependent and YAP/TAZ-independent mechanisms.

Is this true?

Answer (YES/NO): YES